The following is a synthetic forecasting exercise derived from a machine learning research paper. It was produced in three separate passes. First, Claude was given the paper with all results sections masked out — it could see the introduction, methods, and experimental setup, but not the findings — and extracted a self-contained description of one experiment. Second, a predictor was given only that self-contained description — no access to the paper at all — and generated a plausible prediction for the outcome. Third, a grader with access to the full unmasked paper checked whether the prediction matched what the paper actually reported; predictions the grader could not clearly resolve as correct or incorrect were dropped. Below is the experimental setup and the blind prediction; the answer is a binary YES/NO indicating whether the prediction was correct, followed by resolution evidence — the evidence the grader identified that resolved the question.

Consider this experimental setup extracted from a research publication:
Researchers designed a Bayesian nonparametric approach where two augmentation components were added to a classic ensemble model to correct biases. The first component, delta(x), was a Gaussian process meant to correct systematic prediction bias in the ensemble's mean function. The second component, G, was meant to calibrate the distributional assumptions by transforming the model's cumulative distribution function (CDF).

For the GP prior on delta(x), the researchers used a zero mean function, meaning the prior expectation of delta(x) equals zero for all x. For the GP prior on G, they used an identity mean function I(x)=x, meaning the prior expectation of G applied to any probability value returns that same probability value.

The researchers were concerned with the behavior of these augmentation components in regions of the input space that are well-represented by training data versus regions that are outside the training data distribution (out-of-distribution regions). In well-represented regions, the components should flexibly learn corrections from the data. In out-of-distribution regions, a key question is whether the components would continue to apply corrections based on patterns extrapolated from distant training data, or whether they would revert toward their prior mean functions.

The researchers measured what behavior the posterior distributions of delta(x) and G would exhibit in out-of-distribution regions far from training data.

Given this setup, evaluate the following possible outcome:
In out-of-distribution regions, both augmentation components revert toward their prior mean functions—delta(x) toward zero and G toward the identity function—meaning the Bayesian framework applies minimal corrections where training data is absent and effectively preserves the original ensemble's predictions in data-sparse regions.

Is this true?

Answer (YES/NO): YES